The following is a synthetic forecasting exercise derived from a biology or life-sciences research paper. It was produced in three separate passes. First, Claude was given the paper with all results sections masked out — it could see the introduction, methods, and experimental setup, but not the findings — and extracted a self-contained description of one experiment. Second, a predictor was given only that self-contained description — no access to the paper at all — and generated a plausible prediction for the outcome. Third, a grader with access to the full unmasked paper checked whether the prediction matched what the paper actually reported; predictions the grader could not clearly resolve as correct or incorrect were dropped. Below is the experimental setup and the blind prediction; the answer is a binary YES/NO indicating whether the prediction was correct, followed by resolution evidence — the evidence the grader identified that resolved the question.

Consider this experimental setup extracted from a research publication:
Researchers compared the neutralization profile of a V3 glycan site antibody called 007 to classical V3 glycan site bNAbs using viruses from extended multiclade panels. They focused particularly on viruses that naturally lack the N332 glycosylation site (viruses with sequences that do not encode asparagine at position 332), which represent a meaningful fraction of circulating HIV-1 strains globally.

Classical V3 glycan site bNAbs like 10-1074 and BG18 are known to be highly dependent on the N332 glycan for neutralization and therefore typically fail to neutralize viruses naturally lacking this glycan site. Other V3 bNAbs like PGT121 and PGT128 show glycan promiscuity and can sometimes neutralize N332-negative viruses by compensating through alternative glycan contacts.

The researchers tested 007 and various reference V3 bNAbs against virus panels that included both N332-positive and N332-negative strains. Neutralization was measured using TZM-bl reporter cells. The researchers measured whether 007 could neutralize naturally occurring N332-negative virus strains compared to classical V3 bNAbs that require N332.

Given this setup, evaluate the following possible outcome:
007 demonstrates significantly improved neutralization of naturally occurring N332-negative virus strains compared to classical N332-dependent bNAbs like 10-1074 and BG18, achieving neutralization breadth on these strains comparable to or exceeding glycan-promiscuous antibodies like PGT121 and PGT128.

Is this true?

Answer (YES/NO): YES